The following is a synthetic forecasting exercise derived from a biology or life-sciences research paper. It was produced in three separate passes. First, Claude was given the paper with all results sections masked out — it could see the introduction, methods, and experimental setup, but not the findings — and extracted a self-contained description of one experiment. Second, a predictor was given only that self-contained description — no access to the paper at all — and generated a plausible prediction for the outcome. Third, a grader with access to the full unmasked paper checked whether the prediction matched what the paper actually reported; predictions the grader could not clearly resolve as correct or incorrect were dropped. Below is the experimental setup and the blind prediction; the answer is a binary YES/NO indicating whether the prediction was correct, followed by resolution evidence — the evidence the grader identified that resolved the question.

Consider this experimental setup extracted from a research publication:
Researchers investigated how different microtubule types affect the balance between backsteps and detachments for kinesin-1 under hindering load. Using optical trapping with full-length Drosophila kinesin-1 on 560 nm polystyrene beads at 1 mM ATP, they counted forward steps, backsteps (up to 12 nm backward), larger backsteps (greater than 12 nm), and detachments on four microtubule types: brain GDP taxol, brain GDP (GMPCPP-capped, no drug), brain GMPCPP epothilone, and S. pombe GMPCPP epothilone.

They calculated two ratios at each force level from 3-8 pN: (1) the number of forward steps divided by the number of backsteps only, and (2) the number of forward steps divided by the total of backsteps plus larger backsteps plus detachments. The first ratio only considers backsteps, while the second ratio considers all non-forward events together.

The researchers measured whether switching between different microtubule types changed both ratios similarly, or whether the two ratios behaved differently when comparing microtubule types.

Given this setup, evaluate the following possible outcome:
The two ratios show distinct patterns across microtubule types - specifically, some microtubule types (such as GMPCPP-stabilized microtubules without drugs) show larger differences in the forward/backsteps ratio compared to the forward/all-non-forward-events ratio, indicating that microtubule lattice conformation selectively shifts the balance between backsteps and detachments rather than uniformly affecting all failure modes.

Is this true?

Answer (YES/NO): YES